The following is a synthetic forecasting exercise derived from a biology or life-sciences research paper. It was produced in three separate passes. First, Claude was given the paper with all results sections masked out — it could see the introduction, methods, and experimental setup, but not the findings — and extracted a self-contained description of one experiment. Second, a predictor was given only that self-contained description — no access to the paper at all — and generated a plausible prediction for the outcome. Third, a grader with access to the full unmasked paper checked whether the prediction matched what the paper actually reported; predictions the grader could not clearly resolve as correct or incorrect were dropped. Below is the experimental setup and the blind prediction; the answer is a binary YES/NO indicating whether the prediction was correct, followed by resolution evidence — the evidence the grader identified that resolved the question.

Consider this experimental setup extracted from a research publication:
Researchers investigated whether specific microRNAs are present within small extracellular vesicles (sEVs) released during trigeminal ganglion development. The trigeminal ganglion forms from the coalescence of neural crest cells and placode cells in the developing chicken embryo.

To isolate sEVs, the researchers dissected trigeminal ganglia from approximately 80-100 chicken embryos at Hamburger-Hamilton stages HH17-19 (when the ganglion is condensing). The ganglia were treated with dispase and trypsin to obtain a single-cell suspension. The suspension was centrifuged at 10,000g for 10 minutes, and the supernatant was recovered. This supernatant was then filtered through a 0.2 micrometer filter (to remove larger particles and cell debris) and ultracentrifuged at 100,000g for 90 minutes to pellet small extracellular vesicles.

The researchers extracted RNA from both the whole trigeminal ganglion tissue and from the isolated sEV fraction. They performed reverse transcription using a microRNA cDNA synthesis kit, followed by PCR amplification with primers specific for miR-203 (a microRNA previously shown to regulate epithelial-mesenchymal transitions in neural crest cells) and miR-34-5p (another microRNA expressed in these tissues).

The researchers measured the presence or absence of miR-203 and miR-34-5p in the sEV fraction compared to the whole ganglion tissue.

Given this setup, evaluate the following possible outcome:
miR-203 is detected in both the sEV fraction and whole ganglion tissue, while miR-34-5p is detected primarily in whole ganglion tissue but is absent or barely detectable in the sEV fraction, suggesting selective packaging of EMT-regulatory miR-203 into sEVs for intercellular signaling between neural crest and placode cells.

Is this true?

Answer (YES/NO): YES